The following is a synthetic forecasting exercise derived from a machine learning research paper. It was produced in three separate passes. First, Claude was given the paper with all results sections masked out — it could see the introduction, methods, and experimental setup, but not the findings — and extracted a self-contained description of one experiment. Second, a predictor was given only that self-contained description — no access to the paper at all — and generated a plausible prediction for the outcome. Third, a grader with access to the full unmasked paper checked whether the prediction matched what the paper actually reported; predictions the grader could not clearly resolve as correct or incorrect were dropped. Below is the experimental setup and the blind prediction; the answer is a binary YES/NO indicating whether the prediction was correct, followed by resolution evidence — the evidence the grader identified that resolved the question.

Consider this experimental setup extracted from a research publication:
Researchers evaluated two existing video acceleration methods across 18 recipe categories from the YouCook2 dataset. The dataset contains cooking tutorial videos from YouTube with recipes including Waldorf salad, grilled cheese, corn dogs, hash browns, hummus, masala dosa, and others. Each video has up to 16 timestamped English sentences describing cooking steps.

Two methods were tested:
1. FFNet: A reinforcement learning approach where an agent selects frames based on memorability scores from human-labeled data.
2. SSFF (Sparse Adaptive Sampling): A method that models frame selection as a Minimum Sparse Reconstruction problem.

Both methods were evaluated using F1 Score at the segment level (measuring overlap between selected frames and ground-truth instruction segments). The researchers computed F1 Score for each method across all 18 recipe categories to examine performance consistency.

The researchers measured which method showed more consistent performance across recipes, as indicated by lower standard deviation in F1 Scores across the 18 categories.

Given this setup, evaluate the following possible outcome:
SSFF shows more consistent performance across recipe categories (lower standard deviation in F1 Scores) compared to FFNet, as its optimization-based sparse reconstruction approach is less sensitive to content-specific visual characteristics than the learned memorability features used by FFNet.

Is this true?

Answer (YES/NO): YES